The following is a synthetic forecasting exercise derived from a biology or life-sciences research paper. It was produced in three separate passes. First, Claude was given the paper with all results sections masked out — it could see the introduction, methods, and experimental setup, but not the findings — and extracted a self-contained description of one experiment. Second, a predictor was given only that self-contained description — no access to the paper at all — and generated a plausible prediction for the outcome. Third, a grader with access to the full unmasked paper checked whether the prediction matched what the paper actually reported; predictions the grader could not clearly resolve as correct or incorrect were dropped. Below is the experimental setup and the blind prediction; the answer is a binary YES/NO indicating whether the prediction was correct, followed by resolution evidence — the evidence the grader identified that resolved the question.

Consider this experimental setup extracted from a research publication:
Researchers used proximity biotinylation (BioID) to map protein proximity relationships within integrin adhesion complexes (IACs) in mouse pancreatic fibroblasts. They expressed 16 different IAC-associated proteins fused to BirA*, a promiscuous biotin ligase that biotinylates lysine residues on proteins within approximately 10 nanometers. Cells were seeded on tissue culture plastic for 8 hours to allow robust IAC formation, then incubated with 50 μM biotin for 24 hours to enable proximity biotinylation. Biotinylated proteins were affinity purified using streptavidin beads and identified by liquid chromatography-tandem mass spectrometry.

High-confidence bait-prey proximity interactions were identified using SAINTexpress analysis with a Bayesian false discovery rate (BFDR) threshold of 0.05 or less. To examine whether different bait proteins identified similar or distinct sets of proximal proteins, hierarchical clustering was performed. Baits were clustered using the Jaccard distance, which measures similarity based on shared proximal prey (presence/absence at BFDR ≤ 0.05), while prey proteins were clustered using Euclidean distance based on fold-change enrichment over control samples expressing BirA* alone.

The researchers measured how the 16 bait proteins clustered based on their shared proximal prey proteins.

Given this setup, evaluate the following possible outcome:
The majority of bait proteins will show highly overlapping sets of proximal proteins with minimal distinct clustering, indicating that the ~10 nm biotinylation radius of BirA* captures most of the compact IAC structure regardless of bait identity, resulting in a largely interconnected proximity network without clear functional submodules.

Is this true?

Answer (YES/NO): NO